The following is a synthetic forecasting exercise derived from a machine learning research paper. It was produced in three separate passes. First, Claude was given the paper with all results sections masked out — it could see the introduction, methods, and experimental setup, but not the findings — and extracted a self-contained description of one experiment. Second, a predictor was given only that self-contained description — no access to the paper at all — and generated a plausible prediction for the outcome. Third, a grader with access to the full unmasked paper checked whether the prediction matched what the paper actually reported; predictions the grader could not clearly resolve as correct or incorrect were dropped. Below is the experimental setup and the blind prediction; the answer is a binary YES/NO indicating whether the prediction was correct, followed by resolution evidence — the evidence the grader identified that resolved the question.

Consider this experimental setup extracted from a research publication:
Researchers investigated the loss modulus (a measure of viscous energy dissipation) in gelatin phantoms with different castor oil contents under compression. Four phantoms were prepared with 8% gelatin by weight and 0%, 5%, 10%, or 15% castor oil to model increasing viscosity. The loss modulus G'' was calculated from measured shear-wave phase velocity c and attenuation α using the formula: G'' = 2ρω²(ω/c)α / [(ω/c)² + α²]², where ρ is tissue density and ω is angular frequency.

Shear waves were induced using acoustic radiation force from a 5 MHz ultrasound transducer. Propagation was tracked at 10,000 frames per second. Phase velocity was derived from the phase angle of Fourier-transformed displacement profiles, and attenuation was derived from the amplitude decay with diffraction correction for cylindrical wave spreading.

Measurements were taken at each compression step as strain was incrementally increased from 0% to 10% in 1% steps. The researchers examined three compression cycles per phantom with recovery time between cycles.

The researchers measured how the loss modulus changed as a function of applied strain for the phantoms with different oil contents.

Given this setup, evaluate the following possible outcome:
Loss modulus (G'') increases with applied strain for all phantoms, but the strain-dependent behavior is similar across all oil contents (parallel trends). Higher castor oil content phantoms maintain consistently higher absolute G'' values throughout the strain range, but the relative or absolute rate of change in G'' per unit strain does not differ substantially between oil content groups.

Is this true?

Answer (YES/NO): NO